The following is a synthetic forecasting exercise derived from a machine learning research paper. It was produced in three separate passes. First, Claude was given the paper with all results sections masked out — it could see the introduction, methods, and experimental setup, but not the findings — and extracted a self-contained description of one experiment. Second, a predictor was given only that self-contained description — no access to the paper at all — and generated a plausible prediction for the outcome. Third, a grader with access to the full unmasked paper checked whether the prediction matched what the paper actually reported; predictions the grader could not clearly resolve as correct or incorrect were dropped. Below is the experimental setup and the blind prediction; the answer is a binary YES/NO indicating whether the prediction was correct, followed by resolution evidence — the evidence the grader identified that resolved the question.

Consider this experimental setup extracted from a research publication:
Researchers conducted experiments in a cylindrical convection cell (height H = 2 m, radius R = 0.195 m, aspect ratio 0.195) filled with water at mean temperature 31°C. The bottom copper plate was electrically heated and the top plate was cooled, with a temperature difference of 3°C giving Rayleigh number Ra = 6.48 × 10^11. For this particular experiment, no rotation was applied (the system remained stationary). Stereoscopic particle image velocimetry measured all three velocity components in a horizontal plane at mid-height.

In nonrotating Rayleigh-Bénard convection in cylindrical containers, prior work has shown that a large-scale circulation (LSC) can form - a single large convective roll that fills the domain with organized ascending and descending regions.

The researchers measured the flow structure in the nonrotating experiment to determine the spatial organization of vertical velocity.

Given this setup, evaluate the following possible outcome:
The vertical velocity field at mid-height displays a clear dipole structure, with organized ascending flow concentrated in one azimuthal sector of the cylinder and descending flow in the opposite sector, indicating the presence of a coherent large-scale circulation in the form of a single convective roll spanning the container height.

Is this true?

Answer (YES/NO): YES